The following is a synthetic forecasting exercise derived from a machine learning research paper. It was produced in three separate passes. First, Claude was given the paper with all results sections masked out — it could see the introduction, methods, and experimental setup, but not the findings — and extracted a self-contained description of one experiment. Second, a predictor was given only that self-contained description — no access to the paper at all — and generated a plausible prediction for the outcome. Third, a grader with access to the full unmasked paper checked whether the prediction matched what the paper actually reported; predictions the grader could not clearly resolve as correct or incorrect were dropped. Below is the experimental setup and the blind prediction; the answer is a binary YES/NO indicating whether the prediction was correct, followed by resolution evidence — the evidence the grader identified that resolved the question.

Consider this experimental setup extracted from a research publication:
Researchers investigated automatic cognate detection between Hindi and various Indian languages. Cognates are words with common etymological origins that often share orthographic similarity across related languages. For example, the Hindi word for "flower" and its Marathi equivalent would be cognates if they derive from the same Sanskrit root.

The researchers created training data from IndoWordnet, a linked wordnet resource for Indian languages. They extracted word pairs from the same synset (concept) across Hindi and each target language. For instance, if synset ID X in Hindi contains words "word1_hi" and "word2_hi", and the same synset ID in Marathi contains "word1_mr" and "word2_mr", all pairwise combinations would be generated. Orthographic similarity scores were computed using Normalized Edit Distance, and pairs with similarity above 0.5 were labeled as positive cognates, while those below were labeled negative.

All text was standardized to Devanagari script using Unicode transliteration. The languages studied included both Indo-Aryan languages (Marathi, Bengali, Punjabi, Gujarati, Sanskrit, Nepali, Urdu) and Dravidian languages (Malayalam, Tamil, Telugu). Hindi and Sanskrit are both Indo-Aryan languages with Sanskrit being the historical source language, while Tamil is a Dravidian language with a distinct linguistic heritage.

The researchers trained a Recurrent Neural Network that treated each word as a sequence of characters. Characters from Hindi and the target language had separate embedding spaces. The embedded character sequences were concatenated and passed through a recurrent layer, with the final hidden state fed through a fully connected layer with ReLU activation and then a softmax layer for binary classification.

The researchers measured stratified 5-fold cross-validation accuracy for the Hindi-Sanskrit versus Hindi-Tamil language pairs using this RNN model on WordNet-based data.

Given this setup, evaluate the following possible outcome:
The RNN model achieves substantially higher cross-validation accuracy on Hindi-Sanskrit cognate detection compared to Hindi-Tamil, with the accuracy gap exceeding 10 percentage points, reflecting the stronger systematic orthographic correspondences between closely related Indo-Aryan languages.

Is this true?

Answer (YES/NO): YES